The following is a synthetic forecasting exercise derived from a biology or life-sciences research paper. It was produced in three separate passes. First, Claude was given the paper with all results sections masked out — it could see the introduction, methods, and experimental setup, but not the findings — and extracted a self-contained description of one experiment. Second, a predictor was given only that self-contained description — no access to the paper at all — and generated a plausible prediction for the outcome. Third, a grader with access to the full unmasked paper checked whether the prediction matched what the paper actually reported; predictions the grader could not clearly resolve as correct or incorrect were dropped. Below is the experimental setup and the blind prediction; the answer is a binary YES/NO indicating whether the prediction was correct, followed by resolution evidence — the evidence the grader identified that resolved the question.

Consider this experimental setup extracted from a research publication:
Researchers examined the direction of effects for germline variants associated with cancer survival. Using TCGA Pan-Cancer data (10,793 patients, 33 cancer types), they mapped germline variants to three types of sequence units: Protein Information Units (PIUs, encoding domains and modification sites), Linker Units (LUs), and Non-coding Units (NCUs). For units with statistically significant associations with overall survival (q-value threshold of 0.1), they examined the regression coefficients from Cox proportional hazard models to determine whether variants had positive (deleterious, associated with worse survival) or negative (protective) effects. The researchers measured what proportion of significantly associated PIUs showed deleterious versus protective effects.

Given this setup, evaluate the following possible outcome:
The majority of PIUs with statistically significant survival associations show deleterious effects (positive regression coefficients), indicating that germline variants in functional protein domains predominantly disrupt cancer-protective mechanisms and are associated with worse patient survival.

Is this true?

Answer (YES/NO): YES